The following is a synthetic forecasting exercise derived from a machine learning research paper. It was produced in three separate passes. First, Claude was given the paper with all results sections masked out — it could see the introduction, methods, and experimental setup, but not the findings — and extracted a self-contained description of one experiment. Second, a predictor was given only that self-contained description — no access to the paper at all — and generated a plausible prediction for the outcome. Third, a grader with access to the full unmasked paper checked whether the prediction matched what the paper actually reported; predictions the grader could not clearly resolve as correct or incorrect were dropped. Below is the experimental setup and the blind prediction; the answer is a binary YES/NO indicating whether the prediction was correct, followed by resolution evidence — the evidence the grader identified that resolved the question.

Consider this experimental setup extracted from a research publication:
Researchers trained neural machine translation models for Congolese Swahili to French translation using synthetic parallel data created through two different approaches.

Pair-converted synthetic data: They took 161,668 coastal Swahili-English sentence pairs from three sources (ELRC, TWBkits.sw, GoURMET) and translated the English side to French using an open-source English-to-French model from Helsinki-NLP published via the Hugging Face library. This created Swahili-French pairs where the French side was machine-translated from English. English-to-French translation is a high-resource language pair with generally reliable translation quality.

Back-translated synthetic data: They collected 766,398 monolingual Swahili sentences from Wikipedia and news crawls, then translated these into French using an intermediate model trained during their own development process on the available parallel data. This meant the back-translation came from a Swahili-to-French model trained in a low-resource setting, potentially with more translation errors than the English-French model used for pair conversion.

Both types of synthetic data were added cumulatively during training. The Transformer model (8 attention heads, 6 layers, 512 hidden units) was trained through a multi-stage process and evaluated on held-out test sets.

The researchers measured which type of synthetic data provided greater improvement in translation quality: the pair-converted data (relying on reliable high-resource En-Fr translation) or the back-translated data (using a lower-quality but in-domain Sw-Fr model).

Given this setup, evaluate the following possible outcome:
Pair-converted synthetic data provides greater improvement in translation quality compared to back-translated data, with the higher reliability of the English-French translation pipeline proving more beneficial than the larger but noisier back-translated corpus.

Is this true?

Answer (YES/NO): NO